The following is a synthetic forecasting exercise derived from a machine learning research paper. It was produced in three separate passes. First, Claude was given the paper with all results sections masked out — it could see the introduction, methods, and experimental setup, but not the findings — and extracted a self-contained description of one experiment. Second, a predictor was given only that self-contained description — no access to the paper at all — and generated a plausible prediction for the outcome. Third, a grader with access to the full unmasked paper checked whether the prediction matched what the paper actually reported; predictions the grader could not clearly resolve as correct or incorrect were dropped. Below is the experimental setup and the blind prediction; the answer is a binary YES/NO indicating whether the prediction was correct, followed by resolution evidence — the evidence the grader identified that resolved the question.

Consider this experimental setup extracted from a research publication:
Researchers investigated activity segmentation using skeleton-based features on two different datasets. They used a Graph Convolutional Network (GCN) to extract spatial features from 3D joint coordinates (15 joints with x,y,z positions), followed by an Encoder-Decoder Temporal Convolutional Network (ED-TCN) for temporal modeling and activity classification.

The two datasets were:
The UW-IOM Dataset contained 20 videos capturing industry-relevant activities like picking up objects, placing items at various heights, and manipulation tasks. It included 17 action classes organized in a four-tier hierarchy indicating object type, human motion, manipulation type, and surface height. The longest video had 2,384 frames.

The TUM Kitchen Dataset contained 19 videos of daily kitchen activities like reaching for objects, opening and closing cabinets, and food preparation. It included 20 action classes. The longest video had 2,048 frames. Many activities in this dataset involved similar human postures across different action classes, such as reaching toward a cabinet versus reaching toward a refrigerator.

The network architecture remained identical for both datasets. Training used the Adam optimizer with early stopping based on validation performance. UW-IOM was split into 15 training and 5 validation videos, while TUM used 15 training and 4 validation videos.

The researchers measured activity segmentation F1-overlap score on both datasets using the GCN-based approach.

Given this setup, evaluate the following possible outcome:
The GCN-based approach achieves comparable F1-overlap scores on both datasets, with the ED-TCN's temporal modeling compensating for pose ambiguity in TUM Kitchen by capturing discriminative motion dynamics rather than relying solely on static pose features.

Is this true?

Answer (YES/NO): NO